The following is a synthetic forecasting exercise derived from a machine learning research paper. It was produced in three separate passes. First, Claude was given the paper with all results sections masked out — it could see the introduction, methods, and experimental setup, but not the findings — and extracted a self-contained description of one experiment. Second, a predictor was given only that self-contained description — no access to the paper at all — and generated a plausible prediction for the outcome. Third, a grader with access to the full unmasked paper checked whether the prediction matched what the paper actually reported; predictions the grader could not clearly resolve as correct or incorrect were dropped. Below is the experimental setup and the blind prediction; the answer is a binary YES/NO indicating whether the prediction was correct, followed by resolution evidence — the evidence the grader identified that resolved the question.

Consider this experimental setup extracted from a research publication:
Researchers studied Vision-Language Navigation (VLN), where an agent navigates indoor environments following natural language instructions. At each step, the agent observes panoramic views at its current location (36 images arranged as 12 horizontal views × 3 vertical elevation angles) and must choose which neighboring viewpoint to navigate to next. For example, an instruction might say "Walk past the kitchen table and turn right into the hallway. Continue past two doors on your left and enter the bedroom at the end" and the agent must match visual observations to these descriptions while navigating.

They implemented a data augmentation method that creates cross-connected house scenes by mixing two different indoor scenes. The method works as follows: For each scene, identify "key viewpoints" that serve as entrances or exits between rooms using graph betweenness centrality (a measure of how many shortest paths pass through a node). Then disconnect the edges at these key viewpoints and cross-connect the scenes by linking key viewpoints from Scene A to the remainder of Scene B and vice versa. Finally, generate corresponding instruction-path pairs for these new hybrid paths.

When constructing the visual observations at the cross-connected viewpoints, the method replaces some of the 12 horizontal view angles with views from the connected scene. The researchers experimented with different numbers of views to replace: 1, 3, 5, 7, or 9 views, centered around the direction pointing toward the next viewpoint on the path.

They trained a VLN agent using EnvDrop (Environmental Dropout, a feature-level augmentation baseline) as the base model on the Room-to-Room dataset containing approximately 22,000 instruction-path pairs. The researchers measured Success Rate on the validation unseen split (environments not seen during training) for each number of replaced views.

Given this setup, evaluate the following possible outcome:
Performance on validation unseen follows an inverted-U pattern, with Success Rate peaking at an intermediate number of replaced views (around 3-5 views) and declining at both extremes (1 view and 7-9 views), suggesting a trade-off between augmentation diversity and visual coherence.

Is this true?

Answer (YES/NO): YES